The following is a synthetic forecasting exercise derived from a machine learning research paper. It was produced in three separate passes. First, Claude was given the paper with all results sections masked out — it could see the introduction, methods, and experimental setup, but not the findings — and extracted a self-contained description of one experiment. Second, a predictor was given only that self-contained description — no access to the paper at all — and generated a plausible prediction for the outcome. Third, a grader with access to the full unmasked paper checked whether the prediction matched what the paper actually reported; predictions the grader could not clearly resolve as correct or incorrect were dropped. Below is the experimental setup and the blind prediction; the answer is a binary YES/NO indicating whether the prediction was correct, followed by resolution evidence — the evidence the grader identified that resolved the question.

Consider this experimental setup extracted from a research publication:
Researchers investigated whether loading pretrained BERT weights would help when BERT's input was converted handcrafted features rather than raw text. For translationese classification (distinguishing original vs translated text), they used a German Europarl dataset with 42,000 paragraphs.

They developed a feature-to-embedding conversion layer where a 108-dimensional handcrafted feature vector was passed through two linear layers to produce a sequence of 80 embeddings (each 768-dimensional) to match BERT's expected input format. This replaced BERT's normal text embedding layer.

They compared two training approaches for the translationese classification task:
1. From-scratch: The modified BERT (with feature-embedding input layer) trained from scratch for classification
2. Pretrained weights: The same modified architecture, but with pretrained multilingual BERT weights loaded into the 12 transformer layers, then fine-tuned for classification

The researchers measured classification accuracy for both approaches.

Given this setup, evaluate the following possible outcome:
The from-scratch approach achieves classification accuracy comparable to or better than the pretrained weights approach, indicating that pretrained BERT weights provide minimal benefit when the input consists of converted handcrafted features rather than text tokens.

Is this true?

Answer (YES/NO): YES